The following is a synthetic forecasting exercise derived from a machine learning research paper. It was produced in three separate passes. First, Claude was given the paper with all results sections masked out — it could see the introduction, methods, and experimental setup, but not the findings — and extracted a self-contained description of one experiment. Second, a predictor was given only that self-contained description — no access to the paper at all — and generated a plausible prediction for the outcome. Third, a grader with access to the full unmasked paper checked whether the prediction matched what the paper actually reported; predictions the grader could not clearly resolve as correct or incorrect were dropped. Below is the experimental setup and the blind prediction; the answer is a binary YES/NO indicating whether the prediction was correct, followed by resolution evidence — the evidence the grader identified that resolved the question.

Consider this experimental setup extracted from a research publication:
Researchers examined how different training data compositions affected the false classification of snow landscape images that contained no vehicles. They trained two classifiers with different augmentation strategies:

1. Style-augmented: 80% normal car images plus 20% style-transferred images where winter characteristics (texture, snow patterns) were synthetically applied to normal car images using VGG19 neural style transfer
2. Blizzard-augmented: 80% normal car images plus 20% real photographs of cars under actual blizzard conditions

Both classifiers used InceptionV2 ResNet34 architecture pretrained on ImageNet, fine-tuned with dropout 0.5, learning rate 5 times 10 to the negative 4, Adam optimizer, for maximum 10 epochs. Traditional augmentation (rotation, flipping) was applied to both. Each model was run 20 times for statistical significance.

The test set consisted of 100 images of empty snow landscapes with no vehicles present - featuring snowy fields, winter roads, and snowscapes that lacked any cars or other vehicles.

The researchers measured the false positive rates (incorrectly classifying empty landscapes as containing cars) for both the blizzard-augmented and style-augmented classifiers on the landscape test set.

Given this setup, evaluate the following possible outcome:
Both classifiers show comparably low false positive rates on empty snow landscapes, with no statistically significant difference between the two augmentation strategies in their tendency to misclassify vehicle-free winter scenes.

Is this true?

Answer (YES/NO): NO